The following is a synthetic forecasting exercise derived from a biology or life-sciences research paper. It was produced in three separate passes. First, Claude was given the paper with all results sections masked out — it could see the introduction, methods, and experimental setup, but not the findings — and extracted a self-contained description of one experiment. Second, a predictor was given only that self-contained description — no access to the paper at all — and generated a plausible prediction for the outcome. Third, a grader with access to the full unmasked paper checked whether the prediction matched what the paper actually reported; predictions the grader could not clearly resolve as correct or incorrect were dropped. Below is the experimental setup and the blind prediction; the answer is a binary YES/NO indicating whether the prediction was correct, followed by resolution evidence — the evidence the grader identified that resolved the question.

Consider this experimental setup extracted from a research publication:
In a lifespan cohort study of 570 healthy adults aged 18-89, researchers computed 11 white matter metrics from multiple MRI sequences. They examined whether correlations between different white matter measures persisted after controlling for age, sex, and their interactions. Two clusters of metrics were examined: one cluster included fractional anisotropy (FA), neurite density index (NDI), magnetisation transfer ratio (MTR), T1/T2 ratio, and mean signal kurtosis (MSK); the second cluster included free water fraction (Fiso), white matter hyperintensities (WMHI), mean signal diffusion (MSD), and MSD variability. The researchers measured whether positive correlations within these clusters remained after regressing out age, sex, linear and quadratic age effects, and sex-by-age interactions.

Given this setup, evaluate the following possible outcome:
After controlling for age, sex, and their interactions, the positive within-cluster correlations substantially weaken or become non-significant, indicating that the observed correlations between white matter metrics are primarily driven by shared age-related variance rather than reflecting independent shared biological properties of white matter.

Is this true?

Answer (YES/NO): NO